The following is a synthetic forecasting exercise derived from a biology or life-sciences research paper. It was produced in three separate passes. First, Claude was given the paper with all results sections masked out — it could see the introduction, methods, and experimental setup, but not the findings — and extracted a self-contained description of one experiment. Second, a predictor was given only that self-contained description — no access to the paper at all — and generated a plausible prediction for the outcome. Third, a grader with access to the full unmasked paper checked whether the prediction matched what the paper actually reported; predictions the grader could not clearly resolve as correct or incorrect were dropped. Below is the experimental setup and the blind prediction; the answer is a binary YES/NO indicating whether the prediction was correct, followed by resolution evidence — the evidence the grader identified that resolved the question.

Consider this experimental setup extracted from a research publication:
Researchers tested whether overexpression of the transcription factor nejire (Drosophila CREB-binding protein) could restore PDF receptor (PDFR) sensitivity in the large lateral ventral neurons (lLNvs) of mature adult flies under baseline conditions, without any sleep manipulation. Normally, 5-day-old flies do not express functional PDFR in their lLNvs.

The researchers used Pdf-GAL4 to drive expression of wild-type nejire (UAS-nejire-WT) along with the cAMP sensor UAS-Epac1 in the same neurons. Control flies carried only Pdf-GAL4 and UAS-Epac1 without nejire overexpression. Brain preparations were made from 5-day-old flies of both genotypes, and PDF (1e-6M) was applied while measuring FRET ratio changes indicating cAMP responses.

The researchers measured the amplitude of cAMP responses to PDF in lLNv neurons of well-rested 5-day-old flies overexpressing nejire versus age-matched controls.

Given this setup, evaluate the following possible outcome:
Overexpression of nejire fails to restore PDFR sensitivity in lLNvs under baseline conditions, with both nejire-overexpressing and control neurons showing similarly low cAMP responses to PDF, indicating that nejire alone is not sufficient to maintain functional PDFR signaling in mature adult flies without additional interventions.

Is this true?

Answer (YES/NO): NO